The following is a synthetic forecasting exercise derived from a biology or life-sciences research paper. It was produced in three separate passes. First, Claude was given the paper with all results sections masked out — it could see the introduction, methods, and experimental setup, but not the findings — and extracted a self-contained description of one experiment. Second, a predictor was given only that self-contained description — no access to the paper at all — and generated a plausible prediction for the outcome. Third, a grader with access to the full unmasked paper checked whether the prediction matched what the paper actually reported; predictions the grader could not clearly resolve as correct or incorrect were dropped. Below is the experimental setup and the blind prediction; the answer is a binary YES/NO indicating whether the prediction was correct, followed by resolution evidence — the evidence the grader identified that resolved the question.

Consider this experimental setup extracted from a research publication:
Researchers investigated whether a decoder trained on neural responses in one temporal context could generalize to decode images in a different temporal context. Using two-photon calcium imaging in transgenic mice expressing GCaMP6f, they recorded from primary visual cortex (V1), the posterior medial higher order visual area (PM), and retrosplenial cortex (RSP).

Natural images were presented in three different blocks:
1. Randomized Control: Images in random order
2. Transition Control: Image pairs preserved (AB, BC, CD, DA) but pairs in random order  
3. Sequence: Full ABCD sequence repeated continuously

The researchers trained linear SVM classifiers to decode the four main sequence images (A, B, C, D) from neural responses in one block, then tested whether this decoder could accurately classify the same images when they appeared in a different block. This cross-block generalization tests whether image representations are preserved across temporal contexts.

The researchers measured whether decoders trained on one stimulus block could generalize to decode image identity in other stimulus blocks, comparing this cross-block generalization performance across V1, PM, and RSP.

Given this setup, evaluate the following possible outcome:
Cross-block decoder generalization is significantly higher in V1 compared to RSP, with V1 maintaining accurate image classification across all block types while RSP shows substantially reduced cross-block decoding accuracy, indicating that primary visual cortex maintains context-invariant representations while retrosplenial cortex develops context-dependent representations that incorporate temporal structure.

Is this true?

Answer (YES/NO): YES